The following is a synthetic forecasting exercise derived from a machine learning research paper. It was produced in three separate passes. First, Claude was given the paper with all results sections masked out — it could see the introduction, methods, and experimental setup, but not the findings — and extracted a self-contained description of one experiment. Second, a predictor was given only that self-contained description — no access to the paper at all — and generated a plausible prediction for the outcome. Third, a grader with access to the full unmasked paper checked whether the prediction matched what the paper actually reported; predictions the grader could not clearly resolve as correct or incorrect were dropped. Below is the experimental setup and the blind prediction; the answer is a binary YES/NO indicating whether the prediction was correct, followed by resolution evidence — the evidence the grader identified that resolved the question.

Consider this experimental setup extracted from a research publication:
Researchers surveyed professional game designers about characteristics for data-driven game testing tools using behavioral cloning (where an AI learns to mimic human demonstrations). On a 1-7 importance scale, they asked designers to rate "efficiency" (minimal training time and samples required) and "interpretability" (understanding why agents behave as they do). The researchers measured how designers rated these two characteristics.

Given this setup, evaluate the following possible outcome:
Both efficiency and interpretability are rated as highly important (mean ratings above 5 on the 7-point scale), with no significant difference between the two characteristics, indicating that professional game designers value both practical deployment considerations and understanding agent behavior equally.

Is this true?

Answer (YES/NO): NO